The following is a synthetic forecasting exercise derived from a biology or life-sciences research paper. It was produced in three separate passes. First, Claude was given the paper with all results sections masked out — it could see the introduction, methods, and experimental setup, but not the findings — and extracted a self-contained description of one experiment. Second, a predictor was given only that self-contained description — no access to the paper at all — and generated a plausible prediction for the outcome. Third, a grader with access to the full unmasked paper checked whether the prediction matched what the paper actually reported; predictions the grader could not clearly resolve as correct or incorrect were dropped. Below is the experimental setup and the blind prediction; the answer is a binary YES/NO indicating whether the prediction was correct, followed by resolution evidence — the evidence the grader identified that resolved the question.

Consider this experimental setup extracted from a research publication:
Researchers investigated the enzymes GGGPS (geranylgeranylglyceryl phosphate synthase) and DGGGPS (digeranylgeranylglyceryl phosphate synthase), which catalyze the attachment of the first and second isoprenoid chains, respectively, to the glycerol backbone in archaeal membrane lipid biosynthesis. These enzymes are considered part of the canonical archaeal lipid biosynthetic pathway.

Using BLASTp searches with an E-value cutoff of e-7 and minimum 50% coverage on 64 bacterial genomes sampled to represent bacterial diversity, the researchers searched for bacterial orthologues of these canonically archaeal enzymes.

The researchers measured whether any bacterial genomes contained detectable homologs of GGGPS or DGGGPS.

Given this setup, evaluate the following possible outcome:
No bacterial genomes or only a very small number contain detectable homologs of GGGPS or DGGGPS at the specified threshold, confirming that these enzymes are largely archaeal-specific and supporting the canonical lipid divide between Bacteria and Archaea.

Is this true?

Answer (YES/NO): NO